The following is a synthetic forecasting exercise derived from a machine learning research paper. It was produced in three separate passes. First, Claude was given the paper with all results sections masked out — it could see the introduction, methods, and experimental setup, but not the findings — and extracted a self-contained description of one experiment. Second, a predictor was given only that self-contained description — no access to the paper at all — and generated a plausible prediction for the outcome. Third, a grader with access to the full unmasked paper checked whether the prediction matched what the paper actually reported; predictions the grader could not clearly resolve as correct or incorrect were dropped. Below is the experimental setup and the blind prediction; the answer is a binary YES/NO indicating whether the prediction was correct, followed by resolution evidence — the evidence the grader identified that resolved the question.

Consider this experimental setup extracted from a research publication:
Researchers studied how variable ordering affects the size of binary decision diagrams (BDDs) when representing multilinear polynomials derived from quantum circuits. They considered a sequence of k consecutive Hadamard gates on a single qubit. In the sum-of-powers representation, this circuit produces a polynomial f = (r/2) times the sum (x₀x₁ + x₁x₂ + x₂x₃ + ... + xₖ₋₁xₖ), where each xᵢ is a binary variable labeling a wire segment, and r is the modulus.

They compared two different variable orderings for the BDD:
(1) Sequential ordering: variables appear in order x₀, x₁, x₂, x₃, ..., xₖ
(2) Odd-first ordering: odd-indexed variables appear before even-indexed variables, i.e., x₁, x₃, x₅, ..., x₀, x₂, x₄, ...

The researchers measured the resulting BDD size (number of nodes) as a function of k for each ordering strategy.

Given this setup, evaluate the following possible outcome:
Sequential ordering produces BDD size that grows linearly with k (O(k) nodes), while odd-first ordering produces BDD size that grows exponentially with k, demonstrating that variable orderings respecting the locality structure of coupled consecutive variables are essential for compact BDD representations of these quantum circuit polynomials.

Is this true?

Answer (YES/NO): YES